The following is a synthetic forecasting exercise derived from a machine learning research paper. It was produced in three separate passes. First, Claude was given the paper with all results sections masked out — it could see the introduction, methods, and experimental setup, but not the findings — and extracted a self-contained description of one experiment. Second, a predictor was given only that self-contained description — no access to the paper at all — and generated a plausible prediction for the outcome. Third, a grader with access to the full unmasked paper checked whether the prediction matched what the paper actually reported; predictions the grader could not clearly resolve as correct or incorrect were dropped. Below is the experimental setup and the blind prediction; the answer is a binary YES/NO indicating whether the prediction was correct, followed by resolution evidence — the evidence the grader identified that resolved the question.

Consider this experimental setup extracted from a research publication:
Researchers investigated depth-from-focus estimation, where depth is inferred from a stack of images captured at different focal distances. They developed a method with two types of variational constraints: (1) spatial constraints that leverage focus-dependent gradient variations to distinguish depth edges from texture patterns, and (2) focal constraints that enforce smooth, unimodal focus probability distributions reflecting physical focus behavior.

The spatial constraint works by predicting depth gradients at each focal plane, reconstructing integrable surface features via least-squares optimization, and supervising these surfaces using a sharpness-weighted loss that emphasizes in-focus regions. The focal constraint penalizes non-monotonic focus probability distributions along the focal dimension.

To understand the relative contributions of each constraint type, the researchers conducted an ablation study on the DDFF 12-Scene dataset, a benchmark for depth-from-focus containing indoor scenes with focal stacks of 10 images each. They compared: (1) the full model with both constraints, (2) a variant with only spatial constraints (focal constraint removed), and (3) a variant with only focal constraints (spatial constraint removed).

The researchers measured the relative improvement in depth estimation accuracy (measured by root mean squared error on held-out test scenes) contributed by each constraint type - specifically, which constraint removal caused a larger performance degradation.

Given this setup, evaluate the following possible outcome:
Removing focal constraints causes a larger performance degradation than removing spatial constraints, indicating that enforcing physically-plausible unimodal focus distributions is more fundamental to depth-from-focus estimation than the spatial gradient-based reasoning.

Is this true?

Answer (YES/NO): NO